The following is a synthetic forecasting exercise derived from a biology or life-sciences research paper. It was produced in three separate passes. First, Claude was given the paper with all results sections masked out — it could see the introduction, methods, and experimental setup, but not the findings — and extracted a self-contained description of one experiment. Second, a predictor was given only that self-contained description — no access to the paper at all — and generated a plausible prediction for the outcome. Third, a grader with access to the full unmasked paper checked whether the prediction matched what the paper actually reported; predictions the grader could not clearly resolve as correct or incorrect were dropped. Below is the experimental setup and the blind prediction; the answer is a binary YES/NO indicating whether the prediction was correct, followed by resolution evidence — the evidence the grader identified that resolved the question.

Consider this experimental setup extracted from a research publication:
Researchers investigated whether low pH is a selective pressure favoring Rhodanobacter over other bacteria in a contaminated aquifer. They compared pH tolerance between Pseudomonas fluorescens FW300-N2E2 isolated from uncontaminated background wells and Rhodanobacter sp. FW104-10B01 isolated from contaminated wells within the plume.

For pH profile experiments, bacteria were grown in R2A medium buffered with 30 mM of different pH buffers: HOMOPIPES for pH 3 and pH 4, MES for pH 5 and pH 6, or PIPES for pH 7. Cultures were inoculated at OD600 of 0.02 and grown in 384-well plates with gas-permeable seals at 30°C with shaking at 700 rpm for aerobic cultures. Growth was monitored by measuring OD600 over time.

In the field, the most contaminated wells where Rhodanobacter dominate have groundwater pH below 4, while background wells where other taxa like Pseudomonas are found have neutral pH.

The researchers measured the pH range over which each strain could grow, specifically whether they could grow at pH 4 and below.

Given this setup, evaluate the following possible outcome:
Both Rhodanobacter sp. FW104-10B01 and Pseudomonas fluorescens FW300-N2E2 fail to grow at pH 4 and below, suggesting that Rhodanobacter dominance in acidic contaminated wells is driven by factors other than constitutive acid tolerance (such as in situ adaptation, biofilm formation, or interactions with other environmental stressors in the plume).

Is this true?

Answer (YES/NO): NO